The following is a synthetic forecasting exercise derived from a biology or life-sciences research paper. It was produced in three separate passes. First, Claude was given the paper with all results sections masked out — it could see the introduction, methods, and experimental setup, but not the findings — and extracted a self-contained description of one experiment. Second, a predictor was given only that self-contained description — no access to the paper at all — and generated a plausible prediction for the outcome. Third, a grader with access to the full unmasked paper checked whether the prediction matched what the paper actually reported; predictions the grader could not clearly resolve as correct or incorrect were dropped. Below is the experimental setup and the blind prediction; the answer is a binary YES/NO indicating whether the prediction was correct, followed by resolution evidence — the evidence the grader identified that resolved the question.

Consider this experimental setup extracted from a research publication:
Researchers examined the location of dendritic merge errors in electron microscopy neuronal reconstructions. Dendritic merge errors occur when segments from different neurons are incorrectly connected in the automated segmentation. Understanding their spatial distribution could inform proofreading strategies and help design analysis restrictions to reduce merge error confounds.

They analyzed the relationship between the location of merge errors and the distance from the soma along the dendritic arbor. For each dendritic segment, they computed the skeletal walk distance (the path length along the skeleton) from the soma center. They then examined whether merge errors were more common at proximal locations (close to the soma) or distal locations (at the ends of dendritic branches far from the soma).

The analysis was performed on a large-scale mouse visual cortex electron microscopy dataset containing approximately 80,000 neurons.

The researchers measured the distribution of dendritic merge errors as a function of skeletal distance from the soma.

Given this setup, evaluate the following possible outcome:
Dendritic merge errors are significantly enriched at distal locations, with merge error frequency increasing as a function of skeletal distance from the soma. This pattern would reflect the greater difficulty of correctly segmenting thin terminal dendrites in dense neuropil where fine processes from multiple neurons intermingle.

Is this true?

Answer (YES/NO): YES